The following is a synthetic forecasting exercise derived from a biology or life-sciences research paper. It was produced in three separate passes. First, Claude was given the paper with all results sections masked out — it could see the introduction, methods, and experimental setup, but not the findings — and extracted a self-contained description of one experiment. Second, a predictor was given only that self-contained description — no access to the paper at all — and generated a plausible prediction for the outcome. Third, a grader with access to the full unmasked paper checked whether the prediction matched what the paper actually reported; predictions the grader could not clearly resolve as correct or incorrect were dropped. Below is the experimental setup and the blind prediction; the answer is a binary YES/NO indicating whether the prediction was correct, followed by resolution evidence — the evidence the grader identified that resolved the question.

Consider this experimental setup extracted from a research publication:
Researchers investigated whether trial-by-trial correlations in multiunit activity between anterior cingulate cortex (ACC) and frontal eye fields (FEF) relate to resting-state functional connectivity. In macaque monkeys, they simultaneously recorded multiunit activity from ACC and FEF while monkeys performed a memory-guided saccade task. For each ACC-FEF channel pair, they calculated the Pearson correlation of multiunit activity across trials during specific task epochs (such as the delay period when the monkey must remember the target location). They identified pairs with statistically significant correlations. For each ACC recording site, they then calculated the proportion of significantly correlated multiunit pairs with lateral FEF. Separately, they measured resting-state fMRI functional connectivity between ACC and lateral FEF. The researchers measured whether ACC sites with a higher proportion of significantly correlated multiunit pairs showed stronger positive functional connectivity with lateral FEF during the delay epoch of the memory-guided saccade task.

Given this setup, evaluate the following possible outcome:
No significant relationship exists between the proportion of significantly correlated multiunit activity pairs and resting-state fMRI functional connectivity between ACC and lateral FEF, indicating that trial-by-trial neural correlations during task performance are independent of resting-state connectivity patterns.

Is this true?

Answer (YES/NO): NO